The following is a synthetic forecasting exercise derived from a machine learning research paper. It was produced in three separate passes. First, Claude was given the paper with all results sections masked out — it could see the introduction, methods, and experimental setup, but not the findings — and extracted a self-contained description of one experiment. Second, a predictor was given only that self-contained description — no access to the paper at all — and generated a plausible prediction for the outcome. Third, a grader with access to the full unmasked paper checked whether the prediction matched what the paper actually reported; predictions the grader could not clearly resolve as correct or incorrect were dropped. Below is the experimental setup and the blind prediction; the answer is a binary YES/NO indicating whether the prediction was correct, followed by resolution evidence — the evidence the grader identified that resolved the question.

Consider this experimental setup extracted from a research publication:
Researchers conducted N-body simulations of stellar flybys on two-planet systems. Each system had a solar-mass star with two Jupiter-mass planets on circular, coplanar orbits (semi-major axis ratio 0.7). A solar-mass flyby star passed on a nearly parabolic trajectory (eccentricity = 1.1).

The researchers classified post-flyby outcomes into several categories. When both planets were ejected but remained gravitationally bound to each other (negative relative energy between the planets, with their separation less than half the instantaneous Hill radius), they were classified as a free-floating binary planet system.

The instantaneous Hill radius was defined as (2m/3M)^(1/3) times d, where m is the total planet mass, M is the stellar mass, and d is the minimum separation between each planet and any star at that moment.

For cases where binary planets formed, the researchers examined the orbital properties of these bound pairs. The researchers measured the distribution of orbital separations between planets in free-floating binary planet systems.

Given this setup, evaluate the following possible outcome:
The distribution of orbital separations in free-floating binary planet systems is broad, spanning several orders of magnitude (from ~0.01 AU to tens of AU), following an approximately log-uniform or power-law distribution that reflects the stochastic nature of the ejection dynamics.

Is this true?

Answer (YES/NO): NO